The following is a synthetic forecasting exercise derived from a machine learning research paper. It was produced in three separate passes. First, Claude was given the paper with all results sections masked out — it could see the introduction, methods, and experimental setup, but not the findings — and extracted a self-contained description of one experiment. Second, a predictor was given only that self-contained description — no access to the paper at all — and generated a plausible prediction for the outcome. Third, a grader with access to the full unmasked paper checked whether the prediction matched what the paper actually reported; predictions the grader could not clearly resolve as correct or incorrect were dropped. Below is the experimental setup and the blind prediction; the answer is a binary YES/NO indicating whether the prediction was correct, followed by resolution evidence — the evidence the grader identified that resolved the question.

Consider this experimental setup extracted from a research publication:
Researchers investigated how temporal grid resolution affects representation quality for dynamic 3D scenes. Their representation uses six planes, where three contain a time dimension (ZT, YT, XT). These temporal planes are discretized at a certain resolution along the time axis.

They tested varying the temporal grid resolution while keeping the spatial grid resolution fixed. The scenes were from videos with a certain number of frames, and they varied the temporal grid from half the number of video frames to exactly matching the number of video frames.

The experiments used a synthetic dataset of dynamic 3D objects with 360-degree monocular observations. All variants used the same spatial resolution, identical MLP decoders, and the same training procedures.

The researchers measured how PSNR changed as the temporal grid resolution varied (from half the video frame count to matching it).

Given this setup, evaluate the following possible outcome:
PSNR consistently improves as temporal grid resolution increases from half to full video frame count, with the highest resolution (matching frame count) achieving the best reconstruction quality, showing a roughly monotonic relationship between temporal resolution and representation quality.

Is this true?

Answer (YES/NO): NO